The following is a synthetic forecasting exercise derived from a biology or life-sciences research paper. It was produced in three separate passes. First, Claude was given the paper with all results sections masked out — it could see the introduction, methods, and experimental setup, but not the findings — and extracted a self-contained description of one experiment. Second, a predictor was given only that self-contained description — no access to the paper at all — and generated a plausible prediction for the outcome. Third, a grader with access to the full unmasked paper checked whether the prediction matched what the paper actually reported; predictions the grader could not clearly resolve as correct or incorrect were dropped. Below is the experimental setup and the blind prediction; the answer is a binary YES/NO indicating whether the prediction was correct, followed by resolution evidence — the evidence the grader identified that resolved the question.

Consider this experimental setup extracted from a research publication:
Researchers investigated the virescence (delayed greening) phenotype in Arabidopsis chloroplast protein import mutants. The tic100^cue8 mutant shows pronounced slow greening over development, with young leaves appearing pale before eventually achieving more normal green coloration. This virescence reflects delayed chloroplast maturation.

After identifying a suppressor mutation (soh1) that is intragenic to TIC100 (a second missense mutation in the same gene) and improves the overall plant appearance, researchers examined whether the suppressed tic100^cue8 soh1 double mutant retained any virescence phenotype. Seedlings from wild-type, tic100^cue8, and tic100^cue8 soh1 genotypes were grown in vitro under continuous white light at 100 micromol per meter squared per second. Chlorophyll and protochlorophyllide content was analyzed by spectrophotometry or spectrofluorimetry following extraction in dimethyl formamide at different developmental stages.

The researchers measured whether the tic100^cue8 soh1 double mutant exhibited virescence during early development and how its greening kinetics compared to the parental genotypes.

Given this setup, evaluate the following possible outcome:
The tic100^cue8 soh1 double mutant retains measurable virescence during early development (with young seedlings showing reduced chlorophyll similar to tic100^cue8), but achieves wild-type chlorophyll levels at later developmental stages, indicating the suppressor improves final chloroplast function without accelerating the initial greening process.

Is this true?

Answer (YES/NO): NO